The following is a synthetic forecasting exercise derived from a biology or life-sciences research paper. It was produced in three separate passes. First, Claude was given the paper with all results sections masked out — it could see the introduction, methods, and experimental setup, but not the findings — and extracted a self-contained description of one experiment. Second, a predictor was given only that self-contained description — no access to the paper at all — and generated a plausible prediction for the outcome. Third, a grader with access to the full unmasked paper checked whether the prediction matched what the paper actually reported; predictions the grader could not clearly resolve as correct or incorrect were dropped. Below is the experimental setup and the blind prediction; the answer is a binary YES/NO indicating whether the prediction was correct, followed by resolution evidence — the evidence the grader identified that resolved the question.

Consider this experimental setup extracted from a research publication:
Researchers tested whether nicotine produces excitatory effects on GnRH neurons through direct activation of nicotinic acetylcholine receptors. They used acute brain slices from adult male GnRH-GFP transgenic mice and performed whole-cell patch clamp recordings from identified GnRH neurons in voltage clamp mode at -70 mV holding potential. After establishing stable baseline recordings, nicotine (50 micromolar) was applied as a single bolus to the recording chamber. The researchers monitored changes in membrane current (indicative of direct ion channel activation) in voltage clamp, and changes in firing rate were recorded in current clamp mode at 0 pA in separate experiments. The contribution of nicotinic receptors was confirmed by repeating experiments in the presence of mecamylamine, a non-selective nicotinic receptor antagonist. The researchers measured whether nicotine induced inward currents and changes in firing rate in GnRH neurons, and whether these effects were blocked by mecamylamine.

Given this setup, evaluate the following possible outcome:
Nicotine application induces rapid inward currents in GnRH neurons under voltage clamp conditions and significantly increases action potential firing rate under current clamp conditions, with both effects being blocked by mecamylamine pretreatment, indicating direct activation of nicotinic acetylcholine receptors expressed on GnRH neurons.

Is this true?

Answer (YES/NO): NO